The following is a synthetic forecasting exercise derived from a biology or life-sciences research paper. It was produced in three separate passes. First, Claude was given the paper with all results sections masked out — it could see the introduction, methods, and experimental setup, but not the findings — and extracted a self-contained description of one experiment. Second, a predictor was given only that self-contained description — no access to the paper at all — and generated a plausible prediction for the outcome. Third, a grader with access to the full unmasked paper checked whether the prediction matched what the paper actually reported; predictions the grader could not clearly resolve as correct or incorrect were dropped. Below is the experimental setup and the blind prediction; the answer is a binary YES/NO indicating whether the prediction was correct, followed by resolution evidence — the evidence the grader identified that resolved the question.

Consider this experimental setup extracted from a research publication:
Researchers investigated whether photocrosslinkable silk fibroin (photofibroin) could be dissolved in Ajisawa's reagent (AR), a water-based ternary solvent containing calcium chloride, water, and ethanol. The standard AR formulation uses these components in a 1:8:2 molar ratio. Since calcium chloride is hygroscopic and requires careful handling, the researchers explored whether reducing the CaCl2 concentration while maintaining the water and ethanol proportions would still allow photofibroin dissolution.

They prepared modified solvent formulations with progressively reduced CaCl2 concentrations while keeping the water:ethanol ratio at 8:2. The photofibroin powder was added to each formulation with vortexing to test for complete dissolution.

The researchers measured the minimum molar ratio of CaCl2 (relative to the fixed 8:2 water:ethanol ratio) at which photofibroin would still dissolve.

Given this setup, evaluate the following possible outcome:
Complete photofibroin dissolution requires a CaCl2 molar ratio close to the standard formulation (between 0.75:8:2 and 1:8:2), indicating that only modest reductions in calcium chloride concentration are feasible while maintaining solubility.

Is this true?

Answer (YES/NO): YES